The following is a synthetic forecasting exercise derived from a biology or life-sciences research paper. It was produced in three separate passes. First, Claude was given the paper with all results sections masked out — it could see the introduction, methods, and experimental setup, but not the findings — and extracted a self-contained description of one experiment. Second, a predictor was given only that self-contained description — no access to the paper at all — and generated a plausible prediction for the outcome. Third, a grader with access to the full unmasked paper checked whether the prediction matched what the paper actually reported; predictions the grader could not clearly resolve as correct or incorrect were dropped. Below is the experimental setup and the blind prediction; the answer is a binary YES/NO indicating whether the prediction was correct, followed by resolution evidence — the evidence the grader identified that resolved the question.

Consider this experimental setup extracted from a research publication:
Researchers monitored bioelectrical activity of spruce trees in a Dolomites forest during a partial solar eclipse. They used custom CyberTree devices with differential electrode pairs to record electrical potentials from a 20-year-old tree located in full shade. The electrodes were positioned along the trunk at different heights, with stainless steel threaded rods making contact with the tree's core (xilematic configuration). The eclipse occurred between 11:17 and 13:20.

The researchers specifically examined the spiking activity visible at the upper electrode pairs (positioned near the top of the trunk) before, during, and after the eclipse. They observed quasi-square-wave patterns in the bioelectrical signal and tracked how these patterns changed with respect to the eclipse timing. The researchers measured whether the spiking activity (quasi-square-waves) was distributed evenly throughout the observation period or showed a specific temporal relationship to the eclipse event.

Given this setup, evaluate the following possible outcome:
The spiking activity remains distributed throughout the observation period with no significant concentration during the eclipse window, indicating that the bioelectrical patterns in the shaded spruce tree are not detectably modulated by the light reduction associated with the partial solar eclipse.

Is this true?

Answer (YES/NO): NO